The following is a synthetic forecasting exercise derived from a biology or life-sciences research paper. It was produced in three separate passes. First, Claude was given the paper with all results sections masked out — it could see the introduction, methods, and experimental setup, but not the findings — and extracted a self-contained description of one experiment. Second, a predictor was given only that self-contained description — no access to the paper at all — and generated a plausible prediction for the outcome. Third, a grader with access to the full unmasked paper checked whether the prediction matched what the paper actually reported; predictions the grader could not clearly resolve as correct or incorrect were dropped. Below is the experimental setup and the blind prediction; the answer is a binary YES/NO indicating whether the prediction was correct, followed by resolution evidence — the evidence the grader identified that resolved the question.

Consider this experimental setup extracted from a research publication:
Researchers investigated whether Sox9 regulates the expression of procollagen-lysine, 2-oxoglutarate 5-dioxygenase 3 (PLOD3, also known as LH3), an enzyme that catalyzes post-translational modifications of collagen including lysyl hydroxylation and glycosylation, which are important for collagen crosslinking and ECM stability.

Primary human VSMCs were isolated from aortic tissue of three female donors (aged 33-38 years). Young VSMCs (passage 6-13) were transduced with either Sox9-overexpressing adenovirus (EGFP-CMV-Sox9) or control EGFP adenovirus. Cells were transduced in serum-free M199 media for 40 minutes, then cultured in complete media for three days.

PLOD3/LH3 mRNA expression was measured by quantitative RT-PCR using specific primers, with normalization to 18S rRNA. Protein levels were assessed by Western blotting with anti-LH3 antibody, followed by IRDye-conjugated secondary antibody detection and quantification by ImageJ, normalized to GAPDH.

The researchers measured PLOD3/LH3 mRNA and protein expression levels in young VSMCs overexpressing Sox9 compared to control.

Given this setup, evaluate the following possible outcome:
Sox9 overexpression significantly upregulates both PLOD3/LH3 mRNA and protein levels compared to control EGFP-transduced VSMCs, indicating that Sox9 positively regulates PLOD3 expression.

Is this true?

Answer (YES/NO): YES